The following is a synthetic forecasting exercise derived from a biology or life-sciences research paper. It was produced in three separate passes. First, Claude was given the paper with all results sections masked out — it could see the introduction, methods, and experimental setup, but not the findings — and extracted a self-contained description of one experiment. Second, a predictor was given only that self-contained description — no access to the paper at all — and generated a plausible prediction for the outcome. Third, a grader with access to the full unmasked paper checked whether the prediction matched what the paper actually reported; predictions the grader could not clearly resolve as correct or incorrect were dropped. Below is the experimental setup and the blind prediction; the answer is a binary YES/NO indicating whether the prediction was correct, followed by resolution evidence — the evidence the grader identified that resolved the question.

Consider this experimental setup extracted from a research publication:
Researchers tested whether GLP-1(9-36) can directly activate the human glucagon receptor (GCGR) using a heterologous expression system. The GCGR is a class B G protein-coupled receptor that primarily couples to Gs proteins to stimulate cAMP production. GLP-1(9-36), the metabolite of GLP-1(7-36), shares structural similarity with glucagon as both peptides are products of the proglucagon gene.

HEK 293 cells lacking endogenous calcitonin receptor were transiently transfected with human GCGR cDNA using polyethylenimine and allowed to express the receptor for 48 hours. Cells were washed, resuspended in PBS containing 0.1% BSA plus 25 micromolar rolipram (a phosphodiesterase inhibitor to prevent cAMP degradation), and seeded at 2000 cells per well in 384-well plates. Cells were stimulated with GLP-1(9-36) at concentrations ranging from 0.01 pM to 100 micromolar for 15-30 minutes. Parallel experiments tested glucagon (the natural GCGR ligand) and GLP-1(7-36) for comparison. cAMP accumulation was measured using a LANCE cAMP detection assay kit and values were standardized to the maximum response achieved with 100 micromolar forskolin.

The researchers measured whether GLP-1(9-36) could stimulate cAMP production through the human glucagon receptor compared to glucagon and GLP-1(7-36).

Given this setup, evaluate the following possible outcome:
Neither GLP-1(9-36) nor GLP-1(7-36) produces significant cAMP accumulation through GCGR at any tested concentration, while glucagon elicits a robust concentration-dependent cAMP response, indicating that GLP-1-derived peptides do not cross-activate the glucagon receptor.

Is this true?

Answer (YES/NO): NO